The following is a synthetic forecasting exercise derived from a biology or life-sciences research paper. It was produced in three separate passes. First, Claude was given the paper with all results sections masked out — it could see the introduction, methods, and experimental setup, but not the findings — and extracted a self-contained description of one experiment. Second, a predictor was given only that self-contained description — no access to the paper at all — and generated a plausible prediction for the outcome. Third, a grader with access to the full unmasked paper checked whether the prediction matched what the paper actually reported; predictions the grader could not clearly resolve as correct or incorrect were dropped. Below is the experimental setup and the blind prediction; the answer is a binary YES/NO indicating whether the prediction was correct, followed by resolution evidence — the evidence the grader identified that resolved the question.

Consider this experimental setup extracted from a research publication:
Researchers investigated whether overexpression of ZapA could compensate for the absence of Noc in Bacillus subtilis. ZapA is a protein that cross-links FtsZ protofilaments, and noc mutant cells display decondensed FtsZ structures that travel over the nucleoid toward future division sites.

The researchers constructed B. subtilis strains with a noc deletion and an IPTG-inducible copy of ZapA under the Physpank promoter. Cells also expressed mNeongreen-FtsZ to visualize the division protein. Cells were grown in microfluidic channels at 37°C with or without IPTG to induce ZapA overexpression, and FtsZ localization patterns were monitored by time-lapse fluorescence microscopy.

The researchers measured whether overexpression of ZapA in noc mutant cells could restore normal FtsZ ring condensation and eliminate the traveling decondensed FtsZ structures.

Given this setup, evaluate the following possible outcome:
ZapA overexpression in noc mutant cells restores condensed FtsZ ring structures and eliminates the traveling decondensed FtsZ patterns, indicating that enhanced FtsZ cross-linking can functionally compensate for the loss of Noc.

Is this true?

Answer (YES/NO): YES